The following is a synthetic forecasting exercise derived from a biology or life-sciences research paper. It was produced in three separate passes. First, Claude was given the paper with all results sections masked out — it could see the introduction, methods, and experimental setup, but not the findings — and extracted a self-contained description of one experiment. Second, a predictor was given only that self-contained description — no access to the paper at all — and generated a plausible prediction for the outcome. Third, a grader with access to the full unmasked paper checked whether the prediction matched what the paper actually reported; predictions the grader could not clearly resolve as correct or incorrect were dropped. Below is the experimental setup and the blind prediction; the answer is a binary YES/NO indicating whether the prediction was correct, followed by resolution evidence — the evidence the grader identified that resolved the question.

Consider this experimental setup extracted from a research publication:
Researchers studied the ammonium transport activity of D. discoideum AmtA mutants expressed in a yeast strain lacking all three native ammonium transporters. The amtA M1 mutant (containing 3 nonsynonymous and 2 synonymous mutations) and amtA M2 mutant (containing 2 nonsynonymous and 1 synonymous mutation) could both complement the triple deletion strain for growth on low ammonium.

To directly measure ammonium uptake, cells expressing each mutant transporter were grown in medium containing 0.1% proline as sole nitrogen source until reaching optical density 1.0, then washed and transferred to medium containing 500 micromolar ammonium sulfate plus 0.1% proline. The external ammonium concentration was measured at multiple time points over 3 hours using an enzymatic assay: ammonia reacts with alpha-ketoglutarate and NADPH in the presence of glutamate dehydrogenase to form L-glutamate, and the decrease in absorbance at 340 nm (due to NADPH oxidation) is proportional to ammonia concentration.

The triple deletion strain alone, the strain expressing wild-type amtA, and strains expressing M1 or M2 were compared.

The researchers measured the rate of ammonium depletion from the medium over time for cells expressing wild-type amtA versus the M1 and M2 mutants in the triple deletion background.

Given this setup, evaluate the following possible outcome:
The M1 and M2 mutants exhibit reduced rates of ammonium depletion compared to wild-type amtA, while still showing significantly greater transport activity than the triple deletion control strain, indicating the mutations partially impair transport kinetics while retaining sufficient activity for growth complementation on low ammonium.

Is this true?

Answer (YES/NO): NO